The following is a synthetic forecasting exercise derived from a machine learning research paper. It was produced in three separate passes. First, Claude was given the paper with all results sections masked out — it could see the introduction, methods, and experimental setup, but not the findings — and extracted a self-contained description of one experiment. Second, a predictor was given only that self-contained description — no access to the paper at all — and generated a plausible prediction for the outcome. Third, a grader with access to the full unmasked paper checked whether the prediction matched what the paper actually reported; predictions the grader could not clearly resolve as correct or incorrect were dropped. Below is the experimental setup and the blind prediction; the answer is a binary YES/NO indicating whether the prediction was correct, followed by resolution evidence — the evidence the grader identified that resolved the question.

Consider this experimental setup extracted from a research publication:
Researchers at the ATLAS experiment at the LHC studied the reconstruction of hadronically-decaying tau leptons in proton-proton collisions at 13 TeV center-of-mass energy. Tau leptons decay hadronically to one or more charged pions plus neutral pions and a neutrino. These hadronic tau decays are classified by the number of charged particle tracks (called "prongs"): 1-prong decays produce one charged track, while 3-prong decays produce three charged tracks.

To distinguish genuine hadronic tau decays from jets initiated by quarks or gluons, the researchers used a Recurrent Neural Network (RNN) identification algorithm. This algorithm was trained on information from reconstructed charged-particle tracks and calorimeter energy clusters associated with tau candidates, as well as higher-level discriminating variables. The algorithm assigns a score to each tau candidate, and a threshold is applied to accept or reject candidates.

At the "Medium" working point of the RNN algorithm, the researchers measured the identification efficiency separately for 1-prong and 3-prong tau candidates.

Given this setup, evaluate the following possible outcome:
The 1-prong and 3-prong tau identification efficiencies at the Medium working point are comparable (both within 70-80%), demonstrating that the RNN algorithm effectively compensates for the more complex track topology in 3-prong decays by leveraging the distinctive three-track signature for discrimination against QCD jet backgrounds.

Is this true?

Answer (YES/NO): NO